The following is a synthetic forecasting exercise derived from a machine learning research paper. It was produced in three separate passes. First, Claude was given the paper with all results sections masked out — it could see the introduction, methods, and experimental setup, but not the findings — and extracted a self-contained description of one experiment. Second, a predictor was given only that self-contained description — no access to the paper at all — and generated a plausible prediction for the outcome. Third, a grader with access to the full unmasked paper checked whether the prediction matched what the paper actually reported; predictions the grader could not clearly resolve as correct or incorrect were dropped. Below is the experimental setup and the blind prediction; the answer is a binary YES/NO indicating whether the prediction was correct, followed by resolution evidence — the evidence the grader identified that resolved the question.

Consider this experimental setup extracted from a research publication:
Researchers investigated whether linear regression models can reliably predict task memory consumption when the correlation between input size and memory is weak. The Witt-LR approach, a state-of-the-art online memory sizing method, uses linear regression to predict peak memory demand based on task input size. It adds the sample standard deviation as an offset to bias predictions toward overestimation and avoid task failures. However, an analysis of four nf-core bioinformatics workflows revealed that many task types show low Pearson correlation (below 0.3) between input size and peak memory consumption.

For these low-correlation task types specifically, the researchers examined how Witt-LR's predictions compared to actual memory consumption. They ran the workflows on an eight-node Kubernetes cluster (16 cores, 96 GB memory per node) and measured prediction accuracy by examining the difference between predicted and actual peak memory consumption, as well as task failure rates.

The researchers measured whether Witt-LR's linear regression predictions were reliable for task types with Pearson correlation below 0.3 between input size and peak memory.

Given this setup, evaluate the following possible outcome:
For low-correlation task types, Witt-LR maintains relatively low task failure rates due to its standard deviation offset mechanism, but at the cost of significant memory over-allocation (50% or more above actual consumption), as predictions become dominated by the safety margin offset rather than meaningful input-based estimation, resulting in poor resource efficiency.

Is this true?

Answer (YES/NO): NO